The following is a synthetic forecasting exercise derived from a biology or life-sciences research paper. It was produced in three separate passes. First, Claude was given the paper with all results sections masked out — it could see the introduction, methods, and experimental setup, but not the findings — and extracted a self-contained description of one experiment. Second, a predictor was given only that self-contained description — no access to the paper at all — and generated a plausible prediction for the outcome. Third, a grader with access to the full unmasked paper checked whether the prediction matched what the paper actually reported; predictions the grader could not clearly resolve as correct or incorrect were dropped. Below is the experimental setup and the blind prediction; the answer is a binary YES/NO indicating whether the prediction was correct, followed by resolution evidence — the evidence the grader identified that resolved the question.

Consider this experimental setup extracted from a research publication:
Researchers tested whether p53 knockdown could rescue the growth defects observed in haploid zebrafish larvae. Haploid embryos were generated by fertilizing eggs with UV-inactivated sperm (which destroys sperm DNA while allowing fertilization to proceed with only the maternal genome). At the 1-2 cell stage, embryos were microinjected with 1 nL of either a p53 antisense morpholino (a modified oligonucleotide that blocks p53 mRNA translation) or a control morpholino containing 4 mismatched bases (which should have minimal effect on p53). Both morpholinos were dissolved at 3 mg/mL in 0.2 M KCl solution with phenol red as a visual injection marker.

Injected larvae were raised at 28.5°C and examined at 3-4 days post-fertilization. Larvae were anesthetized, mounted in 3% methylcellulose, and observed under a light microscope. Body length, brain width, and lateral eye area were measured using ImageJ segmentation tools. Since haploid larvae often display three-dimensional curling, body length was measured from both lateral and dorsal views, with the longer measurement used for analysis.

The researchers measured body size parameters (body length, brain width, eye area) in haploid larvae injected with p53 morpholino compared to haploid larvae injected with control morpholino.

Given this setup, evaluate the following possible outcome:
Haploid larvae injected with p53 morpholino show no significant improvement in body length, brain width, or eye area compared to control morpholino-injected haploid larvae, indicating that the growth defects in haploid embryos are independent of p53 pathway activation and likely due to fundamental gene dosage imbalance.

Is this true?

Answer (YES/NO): NO